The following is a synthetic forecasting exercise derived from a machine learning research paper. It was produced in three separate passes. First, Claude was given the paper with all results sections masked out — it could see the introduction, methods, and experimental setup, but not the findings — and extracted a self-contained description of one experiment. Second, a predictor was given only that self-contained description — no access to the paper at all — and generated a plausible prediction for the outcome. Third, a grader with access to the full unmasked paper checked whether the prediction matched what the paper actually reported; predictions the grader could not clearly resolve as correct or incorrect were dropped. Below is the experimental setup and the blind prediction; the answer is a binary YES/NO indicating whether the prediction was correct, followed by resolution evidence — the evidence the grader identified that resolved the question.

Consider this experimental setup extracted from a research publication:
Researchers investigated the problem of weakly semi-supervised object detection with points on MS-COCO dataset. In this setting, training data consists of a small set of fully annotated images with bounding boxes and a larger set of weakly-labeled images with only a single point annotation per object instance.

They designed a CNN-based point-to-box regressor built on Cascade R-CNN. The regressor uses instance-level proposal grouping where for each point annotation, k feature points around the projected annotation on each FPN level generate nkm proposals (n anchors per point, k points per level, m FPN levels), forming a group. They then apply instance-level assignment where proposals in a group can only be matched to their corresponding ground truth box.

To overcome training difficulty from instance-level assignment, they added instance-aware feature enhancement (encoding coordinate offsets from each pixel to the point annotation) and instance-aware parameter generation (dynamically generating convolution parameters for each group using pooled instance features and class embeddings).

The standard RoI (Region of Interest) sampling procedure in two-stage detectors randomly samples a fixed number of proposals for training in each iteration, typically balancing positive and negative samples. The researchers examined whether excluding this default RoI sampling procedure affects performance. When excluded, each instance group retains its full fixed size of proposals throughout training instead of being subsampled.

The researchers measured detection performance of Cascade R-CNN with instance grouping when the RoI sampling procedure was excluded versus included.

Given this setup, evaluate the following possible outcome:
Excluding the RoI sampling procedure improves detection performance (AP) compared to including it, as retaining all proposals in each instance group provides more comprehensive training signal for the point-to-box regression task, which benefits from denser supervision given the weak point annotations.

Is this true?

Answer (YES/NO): NO